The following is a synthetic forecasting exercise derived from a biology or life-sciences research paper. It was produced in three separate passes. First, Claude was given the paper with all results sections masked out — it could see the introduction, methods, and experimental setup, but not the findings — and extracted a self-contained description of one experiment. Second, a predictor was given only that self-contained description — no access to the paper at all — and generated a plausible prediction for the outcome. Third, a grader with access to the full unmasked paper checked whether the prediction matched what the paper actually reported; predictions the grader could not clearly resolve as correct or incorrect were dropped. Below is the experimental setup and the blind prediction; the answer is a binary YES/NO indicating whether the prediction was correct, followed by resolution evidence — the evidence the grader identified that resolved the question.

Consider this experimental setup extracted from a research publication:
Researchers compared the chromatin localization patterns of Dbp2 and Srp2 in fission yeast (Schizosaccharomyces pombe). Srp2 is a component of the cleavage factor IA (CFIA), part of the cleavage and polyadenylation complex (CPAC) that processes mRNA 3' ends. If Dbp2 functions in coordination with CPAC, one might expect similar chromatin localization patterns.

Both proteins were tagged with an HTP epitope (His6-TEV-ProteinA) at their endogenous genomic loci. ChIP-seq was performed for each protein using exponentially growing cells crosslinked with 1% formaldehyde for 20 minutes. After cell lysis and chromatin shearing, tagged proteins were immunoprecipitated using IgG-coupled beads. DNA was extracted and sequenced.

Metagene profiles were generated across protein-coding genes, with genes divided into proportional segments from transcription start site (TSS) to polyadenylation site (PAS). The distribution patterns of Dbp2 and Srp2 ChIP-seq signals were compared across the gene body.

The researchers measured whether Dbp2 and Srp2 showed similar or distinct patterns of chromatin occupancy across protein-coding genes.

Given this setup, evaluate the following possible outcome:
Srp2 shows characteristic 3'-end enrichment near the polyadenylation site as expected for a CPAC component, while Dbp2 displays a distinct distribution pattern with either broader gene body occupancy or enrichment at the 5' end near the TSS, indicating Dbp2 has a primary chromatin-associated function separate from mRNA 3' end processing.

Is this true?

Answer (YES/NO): NO